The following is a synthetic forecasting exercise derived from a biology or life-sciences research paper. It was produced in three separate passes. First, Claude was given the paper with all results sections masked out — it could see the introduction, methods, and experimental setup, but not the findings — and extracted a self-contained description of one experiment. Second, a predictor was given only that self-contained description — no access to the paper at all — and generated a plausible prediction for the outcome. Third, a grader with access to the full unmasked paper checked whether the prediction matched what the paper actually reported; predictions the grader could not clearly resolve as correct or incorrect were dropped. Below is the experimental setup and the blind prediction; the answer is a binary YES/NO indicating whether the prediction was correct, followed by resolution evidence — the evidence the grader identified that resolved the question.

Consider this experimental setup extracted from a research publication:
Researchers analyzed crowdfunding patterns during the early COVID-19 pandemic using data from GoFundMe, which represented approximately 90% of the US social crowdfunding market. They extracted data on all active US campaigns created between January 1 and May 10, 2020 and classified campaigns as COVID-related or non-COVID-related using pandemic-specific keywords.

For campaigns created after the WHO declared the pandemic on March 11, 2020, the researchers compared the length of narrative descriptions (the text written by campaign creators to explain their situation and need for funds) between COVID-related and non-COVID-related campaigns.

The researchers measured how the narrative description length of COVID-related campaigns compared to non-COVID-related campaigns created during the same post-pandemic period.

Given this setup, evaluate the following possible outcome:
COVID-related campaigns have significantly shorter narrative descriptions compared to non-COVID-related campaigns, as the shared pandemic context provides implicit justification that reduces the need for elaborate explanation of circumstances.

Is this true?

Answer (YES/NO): NO